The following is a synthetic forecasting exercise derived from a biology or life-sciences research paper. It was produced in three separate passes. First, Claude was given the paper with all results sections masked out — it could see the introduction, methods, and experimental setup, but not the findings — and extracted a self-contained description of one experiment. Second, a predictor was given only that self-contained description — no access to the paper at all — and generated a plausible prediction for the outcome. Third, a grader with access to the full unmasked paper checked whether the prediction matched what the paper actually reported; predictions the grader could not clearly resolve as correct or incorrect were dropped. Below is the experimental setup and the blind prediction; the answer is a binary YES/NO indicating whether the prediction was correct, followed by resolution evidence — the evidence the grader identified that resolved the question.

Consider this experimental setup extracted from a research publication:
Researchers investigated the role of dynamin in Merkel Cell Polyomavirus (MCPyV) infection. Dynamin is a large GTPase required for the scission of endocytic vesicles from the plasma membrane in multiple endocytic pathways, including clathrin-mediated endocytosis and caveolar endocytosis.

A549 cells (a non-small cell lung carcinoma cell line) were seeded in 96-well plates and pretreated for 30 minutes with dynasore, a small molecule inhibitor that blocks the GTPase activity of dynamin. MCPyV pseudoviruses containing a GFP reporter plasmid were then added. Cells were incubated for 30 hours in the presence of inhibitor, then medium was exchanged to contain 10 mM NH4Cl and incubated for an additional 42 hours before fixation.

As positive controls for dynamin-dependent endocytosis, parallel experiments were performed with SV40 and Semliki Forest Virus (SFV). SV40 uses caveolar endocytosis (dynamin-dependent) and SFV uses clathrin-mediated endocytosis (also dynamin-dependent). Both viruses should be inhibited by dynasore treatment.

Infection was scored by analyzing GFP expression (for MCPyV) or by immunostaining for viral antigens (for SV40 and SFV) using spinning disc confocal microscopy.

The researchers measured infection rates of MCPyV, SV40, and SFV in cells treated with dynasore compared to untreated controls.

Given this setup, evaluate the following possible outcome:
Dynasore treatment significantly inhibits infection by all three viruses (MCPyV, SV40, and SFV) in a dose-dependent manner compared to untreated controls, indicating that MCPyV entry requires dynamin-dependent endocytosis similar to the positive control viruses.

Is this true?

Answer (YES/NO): NO